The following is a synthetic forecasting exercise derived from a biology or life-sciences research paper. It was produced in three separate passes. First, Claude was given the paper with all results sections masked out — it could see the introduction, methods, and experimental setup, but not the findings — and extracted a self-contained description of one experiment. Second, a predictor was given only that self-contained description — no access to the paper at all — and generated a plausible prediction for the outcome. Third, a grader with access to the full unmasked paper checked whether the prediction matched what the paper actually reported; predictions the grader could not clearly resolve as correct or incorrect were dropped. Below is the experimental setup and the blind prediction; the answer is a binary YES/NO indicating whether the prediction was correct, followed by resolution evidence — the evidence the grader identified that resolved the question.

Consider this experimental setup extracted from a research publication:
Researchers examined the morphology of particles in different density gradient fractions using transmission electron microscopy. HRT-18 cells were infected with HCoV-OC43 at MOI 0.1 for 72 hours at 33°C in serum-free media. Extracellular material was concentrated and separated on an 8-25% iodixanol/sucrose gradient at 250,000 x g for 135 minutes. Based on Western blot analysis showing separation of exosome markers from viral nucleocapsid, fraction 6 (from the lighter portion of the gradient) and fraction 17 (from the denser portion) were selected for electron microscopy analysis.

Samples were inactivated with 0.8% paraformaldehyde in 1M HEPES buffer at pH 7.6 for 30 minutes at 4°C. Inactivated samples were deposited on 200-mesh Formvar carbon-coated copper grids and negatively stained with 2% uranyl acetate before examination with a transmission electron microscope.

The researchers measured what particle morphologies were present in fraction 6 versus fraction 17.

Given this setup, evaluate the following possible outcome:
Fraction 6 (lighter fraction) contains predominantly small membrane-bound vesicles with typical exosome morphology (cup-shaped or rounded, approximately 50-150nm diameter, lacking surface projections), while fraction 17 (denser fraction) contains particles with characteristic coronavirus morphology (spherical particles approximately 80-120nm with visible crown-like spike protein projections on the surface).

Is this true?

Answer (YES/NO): NO